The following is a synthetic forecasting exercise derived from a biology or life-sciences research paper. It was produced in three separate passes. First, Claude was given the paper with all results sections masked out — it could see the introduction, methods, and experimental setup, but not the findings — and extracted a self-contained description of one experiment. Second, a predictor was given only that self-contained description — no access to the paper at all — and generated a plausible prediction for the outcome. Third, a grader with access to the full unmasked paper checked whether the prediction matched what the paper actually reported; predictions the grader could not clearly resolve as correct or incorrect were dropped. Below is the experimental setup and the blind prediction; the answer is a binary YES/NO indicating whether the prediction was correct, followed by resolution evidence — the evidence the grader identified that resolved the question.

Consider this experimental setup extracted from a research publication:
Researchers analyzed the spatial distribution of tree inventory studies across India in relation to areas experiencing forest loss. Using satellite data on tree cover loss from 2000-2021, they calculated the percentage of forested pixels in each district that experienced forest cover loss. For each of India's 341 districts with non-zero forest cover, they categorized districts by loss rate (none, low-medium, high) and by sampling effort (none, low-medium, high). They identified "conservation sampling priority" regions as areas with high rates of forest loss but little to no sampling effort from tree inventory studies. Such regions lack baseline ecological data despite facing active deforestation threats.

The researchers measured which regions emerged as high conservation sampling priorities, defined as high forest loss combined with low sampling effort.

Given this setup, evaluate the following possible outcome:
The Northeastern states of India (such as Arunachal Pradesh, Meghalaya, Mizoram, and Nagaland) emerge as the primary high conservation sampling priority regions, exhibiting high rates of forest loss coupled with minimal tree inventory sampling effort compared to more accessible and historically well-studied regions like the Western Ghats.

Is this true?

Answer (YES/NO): YES